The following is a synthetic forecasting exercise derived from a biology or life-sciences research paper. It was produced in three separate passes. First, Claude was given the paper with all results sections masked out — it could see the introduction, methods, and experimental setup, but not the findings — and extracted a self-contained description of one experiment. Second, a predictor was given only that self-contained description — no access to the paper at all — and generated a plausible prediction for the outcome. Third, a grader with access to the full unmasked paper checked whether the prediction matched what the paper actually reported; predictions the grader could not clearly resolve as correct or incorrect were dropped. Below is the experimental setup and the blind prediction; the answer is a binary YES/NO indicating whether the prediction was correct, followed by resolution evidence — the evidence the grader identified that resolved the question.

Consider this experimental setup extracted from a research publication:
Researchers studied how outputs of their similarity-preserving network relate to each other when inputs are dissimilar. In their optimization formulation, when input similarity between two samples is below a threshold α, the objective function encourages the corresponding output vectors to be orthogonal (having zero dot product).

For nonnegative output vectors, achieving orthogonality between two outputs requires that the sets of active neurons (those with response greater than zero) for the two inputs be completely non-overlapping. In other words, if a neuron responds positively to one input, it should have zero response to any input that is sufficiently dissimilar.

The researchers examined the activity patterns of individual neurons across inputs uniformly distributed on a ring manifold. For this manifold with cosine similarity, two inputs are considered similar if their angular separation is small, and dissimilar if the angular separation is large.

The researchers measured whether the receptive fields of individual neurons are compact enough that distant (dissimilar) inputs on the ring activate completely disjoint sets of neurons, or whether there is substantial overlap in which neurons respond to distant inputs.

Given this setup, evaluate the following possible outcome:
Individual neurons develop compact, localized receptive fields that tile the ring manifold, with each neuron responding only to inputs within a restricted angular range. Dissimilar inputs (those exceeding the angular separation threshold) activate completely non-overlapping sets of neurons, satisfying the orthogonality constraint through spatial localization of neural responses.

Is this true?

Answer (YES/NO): YES